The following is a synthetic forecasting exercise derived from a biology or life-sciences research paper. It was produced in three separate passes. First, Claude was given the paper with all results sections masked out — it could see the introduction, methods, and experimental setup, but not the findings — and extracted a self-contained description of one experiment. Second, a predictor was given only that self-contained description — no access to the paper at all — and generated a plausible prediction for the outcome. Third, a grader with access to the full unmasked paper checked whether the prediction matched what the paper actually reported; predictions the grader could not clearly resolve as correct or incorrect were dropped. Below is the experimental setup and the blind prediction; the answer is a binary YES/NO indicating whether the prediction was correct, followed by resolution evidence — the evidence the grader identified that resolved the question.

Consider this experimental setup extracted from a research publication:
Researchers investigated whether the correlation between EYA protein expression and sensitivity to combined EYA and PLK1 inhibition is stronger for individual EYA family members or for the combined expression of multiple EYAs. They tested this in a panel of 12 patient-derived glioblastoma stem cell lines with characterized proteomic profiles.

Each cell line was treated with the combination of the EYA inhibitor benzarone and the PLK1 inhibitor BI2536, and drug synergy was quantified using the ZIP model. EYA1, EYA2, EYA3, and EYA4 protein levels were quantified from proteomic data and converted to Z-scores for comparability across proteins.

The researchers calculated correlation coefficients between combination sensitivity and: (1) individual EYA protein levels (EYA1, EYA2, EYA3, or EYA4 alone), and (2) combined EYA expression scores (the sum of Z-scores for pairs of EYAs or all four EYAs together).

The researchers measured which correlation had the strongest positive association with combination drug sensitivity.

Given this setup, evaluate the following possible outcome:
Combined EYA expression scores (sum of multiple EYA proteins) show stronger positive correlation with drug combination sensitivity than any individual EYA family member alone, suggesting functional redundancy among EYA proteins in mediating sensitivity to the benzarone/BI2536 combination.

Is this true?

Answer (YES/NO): YES